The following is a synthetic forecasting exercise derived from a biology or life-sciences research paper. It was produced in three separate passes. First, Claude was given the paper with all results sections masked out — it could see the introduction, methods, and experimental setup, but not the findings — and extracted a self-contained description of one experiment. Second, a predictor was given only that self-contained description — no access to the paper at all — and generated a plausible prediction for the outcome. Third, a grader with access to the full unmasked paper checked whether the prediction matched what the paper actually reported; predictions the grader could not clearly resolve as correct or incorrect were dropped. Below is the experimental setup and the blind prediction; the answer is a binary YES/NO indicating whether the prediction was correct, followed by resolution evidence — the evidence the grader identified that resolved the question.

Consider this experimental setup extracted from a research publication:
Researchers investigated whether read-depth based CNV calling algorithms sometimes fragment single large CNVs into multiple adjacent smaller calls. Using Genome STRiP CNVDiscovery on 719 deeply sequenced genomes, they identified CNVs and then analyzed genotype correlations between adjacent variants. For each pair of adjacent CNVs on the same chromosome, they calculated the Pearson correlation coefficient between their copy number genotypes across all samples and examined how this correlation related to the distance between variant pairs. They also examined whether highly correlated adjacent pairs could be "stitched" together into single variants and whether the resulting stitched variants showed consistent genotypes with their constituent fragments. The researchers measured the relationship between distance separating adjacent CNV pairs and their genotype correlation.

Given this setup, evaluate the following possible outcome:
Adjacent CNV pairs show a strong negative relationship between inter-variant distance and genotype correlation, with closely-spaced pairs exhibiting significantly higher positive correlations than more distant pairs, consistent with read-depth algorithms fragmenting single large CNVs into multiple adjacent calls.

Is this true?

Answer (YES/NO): YES